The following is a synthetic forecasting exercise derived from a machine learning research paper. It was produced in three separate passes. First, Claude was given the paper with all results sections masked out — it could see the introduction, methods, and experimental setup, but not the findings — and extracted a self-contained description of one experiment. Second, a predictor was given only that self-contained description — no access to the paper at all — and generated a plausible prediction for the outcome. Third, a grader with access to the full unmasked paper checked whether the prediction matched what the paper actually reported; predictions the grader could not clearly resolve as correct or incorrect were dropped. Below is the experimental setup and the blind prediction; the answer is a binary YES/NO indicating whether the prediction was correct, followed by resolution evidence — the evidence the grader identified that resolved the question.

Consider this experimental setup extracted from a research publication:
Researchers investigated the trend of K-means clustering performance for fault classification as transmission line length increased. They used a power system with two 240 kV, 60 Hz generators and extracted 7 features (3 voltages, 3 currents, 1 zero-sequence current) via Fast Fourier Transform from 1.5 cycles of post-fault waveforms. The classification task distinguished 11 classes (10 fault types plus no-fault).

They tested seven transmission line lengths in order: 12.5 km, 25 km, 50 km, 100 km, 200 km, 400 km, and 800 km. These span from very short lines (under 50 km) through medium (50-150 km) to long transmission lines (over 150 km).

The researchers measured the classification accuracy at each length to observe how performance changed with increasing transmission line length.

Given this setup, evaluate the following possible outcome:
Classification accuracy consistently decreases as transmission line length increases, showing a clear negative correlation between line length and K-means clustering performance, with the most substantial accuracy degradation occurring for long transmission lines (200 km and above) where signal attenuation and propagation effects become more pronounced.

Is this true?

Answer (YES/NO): NO